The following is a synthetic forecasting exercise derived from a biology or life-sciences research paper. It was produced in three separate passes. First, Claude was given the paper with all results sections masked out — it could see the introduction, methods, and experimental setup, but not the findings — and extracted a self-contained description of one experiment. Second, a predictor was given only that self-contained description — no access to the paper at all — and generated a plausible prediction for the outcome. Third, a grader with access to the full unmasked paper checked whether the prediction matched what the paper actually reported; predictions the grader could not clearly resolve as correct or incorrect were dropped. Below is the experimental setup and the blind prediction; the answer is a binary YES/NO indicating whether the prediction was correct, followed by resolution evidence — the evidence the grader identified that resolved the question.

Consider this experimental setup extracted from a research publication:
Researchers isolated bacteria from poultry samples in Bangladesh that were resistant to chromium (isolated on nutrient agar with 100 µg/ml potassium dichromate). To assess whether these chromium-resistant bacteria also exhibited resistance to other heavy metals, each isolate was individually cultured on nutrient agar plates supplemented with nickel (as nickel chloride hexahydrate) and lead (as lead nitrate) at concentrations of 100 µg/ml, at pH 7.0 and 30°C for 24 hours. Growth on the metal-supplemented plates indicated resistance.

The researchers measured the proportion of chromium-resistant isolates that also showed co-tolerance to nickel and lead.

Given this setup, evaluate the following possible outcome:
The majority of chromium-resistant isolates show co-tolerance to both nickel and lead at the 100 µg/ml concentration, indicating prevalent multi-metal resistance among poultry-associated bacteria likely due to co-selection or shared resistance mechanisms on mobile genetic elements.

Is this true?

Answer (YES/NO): NO